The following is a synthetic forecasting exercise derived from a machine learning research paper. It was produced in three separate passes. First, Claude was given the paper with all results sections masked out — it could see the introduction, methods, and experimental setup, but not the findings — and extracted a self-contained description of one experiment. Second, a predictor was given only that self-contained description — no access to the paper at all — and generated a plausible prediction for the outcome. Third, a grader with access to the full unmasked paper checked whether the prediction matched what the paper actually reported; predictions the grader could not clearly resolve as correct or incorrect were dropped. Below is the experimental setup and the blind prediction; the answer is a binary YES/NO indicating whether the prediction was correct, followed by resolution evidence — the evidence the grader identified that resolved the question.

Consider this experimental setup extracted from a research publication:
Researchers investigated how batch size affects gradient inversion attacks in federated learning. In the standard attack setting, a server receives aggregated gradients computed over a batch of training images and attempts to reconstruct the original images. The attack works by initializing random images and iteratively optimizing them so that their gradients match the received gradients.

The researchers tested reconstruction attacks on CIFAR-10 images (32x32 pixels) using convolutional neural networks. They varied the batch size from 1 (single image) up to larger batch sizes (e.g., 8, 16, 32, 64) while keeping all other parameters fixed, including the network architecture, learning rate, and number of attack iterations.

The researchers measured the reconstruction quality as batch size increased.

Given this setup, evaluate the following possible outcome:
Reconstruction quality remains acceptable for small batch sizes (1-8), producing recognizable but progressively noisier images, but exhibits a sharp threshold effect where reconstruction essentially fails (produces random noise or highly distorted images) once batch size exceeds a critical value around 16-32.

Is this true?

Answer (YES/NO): NO